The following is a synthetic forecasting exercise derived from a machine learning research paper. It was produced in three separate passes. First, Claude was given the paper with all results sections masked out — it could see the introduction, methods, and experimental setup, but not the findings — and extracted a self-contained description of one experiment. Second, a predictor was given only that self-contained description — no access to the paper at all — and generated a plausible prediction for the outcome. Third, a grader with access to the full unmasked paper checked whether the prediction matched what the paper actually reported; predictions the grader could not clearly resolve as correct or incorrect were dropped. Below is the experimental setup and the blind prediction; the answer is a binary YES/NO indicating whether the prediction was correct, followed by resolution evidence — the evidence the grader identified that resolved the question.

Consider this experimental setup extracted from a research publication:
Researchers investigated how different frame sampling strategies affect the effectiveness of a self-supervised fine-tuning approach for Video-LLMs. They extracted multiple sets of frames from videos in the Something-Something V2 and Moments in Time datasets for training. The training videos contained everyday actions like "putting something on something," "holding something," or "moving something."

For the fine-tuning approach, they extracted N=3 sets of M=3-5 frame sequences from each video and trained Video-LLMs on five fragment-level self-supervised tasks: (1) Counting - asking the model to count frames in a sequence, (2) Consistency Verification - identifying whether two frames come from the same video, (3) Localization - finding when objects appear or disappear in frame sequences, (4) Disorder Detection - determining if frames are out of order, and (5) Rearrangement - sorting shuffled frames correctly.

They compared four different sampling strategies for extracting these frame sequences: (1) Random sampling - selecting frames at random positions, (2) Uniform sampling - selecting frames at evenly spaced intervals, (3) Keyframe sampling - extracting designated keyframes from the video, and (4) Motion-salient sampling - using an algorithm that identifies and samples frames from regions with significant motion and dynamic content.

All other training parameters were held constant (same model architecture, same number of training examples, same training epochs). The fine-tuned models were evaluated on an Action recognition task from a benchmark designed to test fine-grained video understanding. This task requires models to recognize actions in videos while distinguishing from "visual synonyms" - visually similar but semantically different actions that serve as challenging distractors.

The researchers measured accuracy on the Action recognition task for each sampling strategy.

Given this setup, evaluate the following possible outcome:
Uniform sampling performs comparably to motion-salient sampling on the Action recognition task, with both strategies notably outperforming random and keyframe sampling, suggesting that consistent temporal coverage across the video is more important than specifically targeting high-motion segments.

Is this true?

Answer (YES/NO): NO